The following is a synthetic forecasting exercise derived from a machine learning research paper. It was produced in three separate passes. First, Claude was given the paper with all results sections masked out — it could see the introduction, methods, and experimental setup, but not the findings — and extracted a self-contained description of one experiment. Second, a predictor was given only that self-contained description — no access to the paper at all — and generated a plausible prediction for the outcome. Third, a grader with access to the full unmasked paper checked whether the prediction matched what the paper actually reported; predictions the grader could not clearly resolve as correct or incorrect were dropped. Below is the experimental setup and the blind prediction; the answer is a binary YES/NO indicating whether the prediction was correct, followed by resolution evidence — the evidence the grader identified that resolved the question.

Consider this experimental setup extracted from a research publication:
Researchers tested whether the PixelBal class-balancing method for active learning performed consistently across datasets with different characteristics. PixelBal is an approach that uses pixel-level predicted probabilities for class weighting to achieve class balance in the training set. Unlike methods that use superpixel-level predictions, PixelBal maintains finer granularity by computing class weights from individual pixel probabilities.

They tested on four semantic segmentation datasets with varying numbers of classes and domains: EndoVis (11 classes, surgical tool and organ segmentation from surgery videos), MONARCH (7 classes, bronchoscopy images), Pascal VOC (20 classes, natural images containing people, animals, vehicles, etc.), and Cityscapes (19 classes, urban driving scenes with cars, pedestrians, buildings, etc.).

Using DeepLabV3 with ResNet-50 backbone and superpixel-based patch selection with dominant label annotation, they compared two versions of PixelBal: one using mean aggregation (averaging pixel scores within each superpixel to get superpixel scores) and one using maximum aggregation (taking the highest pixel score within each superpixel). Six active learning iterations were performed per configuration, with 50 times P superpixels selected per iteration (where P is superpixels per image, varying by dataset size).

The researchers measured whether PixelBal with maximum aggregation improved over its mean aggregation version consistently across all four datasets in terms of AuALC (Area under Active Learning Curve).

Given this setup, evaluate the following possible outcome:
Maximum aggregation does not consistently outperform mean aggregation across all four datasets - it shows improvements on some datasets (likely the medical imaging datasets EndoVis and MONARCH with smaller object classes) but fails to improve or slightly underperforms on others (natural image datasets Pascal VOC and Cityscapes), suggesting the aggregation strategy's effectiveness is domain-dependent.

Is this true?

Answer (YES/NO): NO